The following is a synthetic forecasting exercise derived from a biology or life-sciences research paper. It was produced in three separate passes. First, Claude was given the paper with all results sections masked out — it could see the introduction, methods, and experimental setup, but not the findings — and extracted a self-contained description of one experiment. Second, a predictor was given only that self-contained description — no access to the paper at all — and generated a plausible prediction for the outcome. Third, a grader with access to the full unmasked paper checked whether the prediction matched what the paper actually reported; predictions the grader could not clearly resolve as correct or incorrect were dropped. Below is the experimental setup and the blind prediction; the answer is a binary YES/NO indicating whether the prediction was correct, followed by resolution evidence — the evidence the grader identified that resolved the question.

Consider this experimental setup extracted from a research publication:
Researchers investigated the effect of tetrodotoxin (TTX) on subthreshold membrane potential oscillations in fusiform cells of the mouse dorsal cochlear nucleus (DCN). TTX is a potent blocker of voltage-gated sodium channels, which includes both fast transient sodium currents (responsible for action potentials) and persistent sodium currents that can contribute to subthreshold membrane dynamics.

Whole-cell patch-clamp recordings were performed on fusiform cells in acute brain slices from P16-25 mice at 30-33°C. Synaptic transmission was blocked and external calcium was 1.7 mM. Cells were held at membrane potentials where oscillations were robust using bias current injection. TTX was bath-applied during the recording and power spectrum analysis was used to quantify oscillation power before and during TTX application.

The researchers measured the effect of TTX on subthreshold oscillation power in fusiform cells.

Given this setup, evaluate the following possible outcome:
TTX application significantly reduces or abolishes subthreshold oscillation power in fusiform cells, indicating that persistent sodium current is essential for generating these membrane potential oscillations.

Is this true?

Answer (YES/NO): YES